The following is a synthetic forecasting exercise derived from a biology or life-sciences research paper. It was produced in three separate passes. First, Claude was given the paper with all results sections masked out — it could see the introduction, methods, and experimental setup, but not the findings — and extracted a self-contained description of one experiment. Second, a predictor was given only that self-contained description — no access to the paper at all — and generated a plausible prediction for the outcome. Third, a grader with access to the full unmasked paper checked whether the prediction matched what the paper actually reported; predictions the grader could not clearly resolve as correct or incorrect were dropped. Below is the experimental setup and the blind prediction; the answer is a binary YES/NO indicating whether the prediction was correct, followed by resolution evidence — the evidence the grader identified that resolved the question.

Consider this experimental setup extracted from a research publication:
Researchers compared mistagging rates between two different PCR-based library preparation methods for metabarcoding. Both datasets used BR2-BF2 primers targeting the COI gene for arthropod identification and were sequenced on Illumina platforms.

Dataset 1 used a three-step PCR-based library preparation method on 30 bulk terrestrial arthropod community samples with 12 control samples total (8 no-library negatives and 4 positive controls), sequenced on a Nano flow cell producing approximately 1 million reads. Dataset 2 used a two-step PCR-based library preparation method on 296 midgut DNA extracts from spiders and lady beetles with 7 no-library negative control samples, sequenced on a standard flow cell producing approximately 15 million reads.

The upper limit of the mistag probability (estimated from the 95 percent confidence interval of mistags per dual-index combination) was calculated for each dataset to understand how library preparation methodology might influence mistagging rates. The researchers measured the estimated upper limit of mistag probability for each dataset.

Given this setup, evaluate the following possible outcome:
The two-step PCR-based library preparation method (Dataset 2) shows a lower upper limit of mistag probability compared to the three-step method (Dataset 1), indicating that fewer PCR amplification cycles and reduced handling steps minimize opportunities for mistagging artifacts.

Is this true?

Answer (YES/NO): YES